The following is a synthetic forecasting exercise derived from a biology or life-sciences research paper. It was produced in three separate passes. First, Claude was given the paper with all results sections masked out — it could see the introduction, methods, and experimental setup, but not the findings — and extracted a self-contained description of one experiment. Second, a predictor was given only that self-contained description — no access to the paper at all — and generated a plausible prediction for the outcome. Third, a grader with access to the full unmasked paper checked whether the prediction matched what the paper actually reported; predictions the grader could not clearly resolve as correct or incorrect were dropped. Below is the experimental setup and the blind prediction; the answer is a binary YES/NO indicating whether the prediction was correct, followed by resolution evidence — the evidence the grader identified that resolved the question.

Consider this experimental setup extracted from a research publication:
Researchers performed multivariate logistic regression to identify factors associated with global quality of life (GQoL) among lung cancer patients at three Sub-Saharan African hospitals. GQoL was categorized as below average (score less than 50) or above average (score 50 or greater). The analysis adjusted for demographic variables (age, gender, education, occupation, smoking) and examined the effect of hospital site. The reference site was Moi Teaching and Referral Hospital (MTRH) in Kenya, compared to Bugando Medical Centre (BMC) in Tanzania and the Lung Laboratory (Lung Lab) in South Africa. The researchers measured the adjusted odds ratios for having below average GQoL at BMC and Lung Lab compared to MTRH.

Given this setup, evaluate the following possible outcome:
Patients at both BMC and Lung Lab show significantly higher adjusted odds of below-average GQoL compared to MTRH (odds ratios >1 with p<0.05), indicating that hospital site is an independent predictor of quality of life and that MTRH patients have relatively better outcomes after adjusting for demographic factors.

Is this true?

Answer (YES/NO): YES